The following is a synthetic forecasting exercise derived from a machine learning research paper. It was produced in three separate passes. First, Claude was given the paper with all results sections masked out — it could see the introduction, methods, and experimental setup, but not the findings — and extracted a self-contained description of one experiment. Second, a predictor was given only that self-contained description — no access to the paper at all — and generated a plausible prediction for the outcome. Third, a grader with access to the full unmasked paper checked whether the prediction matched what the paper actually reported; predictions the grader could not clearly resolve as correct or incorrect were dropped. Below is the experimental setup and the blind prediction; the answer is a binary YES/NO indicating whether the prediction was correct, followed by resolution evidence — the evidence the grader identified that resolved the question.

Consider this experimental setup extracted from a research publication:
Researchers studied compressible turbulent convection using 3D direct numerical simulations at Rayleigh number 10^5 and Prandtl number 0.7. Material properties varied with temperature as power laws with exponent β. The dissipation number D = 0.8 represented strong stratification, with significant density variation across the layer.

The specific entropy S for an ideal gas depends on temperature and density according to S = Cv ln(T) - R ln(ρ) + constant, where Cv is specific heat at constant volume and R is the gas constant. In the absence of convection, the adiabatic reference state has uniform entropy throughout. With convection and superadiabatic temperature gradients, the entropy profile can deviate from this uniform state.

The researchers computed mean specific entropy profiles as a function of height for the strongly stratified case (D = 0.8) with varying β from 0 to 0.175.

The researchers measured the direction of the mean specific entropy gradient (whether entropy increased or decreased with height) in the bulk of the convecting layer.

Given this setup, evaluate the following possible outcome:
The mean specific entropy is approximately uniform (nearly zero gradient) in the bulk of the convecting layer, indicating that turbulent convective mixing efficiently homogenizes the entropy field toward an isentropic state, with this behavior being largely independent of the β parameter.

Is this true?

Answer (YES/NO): NO